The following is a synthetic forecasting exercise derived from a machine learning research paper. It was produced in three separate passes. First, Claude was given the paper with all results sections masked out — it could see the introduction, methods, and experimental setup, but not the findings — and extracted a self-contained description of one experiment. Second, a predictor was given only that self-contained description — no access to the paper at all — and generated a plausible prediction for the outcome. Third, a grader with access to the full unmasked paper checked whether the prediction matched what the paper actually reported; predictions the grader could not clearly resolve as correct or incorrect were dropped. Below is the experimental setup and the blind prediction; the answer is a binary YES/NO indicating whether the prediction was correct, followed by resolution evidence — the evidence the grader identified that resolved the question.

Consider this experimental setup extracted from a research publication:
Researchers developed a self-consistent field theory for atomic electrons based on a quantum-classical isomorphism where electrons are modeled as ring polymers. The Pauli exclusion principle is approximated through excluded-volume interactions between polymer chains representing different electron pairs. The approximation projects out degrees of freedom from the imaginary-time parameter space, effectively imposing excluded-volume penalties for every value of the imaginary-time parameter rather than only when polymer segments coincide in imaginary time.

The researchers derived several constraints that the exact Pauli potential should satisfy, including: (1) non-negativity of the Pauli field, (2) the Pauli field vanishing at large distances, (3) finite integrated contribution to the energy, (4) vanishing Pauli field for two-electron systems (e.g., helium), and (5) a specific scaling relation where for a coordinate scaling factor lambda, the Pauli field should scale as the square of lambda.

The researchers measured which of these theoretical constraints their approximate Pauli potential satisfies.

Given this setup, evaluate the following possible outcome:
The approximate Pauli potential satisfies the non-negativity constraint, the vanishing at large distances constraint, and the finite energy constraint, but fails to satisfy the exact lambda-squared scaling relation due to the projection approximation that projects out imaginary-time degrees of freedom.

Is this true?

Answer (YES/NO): YES